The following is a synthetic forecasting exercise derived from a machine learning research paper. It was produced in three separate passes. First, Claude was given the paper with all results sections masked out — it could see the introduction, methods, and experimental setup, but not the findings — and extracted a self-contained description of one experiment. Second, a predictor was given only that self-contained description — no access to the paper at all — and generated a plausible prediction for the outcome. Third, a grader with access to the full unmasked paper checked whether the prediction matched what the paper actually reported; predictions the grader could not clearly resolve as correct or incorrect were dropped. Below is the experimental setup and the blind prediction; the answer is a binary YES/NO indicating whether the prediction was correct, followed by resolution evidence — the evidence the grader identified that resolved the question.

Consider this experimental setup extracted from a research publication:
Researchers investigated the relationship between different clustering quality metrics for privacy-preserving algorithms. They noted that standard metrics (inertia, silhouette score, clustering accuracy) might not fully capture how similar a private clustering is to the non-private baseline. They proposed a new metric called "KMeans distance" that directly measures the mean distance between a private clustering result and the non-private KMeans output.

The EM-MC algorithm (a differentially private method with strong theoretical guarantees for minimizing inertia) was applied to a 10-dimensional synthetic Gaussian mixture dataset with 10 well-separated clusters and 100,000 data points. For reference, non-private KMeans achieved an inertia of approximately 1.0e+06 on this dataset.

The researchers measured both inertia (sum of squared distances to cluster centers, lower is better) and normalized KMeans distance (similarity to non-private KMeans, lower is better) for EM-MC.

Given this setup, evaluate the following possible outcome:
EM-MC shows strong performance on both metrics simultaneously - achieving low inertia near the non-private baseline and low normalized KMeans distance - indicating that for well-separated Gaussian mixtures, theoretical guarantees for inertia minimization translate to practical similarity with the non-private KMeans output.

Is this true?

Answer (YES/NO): NO